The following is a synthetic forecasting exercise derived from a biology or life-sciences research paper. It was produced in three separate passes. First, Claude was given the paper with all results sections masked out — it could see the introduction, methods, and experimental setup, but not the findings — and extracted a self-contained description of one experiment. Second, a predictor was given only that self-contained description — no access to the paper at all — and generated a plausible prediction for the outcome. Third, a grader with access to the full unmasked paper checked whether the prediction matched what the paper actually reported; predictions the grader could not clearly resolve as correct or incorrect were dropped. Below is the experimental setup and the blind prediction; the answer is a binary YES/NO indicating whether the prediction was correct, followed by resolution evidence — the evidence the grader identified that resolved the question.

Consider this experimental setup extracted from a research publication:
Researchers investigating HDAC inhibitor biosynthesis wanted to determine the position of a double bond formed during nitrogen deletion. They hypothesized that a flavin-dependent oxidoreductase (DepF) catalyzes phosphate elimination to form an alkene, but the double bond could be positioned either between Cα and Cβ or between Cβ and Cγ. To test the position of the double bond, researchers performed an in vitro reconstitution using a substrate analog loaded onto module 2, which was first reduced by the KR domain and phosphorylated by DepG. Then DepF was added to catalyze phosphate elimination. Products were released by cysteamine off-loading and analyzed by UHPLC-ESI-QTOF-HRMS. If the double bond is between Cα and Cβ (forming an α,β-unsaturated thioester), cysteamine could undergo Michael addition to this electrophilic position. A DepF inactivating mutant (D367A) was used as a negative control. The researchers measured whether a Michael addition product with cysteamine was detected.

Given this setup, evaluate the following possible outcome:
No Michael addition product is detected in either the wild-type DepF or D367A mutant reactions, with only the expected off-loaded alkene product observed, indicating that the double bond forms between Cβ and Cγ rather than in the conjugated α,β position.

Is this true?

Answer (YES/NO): NO